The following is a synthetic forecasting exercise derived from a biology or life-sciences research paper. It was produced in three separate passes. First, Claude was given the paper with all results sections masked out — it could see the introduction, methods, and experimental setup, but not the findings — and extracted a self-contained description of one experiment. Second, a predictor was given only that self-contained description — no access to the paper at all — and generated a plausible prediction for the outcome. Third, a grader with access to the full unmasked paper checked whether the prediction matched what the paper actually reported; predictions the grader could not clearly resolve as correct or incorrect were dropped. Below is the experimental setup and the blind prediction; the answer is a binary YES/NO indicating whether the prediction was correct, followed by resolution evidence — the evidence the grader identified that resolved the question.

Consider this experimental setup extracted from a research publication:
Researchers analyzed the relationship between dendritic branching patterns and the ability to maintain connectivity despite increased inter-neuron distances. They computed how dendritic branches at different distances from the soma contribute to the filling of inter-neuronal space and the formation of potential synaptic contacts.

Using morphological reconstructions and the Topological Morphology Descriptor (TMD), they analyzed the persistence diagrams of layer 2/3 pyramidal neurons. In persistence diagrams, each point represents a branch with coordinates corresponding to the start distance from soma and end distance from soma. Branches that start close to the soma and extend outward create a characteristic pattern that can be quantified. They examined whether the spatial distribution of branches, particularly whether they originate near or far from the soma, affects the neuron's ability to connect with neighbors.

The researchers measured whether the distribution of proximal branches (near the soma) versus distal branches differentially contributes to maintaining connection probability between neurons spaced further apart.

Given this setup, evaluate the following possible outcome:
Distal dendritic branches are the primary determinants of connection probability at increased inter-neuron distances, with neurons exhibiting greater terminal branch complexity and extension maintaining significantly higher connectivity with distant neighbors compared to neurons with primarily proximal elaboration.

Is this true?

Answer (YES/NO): NO